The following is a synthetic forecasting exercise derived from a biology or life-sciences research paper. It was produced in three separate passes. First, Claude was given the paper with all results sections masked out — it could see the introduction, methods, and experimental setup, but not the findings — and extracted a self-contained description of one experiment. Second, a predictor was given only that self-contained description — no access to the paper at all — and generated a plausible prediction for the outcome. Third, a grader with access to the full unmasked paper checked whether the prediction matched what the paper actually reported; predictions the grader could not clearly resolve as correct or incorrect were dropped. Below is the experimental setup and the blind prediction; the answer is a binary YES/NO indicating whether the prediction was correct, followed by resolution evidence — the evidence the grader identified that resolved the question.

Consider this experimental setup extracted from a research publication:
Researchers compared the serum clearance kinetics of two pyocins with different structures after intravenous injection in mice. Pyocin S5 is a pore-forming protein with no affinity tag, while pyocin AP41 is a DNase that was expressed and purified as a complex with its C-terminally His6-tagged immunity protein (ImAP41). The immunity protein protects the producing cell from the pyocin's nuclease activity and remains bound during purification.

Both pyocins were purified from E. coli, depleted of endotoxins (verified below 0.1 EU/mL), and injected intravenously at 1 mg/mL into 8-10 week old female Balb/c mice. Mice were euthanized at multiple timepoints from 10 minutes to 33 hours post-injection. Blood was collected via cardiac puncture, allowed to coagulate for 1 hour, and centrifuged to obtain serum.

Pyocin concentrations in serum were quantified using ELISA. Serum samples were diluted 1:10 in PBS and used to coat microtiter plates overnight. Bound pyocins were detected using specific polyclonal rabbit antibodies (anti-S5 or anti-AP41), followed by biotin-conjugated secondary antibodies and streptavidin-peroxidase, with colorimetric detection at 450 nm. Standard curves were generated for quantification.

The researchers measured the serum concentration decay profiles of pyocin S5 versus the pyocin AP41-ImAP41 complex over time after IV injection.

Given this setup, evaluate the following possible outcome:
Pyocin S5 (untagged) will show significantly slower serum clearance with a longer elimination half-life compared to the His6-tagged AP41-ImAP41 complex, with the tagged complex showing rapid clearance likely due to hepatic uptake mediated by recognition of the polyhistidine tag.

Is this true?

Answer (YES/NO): NO